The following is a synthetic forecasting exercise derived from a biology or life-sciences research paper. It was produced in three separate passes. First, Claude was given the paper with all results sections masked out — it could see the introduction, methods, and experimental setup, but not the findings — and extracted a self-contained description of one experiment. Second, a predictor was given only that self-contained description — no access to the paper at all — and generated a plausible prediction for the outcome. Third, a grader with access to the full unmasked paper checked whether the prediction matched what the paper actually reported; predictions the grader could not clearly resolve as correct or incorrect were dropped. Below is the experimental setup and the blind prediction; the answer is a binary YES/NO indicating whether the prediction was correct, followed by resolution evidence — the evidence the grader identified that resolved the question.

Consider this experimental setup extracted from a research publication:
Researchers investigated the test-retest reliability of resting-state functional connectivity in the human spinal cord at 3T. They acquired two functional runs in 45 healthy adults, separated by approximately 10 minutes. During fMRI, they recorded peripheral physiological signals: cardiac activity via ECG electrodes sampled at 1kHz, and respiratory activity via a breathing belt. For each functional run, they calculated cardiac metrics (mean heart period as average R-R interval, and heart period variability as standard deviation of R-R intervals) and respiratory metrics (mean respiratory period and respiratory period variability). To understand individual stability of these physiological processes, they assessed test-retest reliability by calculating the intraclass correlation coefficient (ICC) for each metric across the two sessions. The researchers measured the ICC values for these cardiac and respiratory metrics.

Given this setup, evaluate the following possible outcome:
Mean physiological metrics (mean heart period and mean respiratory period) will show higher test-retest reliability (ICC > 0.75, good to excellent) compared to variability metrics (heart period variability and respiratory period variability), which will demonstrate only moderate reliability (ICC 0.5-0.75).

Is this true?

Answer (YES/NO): NO